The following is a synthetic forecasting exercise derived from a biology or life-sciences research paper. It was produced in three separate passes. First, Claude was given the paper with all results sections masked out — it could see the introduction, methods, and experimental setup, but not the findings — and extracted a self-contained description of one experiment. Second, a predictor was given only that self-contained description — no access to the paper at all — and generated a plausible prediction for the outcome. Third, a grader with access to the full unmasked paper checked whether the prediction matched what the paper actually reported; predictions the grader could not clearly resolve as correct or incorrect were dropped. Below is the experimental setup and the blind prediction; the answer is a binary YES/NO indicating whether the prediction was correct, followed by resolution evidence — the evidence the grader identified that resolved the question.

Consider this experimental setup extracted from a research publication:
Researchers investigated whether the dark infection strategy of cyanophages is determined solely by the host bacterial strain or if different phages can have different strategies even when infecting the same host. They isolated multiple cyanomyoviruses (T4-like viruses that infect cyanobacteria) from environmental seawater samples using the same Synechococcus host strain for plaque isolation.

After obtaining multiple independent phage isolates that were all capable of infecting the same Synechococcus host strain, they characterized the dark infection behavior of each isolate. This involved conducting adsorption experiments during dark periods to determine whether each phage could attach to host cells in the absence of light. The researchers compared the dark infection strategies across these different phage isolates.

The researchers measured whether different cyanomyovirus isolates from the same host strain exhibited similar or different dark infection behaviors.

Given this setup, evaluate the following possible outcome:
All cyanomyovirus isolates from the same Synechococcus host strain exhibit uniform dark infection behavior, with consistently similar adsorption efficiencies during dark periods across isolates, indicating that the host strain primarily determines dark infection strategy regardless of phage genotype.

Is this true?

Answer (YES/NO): NO